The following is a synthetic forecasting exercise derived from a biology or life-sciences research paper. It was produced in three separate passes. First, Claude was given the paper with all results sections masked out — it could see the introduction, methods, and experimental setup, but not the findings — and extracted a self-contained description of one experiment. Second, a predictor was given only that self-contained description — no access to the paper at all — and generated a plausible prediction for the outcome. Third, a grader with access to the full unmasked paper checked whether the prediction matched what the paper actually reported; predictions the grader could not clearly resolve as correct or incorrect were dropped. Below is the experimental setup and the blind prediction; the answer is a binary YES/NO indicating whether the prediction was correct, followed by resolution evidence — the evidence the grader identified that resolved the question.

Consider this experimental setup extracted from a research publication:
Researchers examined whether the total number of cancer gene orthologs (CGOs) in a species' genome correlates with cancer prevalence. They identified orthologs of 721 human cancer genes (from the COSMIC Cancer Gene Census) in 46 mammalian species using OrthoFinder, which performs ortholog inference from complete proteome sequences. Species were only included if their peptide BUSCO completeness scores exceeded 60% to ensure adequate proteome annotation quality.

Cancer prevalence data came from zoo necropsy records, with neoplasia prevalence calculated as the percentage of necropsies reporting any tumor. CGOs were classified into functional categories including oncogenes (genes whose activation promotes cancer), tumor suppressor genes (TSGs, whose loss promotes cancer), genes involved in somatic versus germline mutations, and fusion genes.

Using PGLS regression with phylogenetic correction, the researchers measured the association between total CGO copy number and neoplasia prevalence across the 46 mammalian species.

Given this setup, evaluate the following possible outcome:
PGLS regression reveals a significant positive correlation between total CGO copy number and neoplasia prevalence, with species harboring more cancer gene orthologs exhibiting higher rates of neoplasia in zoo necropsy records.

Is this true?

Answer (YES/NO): YES